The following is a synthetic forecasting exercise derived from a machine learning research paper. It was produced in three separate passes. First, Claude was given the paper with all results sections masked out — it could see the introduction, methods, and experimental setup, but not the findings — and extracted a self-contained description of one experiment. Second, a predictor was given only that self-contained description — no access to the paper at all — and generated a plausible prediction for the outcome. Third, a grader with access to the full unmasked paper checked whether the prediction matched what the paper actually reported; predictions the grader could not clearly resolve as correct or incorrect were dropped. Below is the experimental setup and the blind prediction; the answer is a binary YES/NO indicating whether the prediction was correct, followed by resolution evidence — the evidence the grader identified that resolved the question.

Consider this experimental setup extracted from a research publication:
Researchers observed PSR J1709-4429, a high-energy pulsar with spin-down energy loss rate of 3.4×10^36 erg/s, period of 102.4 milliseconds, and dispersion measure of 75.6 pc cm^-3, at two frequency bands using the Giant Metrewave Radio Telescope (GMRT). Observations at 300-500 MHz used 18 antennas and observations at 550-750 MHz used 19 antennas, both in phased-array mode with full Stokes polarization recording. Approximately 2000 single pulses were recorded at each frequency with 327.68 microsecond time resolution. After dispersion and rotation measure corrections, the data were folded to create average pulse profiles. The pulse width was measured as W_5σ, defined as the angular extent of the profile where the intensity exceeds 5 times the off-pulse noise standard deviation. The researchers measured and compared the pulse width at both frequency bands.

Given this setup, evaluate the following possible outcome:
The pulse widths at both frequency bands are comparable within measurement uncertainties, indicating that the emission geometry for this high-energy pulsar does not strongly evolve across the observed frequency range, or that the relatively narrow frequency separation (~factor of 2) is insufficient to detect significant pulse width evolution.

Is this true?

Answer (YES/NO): NO